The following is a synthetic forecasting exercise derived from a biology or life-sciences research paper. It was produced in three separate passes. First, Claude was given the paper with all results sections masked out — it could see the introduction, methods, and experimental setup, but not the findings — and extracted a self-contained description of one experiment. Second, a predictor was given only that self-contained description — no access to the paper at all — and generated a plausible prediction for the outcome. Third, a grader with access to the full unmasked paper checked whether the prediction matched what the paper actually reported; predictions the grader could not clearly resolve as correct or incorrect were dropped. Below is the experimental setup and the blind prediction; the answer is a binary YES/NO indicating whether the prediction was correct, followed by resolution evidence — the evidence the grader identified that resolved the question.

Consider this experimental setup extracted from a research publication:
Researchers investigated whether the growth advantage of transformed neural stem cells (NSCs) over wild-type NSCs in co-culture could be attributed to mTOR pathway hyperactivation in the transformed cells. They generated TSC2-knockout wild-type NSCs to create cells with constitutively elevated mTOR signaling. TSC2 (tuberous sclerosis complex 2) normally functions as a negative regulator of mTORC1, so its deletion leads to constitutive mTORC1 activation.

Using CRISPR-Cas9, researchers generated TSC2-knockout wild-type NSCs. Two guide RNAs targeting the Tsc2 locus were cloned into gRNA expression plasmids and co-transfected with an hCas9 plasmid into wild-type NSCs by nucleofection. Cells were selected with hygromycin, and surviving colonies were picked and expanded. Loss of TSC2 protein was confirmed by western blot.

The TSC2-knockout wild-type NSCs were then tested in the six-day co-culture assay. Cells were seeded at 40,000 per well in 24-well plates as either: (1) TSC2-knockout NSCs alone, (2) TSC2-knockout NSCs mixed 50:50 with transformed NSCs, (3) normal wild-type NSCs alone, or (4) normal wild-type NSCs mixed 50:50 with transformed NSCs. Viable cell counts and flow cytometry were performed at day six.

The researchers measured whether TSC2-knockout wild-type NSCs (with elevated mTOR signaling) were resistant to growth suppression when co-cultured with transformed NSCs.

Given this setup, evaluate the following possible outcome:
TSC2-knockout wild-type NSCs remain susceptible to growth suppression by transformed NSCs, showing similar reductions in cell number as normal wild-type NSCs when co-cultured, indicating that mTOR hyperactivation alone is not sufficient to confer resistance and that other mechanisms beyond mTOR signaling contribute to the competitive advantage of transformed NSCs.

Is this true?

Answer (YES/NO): YES